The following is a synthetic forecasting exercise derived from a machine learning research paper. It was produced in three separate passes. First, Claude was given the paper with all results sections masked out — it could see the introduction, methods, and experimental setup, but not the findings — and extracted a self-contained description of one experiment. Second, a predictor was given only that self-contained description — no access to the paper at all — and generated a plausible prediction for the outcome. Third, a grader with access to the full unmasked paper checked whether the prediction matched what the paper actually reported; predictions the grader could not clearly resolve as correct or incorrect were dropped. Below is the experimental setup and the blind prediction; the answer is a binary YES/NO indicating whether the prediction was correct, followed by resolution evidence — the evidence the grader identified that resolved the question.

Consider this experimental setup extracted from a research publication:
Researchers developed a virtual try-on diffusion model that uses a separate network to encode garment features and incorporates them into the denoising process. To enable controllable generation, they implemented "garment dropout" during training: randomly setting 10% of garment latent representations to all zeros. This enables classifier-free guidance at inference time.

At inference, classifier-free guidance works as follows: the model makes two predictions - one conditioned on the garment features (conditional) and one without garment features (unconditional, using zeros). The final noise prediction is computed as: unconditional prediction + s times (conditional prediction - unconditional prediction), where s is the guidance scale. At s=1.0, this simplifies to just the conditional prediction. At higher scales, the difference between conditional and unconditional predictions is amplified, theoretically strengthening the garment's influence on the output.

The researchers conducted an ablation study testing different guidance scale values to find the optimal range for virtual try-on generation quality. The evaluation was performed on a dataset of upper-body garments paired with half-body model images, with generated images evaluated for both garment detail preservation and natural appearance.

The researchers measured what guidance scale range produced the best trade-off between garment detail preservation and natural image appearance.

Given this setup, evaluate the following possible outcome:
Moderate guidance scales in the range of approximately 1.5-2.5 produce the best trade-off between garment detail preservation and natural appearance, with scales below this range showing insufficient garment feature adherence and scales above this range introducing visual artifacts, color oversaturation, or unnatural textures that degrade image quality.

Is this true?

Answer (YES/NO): NO